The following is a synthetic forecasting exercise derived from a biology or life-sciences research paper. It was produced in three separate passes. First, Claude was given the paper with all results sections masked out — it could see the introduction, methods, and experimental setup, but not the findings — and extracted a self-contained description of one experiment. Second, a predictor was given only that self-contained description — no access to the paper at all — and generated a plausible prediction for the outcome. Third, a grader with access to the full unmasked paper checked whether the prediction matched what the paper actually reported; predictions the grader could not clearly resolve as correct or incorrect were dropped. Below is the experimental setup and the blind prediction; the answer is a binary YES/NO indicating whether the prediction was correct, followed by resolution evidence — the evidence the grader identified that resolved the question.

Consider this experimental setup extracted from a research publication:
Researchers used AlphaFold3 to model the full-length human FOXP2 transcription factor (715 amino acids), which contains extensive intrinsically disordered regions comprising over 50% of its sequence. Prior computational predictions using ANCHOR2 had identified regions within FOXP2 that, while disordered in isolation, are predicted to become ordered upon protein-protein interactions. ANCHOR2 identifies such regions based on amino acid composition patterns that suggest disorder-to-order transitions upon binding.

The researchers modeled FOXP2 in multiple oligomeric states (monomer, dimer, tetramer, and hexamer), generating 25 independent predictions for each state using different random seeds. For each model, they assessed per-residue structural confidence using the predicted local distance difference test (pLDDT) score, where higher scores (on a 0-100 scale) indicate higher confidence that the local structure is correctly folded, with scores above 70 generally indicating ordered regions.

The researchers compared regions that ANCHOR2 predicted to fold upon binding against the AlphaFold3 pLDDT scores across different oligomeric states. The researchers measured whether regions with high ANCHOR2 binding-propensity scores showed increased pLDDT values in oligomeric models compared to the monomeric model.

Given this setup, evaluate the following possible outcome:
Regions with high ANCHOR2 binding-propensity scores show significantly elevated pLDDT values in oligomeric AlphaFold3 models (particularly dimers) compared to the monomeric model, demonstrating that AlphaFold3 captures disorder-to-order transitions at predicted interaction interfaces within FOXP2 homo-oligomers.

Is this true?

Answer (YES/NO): NO